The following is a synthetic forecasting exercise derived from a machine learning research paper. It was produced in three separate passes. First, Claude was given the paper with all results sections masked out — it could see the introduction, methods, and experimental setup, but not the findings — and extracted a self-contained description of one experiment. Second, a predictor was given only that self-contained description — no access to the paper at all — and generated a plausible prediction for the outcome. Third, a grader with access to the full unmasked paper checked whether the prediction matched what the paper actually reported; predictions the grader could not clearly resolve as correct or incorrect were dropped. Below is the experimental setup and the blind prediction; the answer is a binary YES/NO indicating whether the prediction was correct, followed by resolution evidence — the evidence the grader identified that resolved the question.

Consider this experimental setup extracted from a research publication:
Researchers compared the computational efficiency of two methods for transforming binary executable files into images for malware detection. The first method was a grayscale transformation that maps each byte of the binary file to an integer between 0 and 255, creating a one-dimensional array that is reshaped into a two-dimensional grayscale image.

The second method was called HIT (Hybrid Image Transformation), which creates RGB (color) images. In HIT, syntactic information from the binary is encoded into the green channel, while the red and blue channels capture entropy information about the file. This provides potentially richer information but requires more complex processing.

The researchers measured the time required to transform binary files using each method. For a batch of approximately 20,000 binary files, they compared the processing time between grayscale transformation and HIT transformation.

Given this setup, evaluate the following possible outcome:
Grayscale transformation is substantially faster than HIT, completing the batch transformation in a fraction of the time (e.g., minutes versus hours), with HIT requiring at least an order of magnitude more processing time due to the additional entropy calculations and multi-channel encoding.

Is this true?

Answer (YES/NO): YES